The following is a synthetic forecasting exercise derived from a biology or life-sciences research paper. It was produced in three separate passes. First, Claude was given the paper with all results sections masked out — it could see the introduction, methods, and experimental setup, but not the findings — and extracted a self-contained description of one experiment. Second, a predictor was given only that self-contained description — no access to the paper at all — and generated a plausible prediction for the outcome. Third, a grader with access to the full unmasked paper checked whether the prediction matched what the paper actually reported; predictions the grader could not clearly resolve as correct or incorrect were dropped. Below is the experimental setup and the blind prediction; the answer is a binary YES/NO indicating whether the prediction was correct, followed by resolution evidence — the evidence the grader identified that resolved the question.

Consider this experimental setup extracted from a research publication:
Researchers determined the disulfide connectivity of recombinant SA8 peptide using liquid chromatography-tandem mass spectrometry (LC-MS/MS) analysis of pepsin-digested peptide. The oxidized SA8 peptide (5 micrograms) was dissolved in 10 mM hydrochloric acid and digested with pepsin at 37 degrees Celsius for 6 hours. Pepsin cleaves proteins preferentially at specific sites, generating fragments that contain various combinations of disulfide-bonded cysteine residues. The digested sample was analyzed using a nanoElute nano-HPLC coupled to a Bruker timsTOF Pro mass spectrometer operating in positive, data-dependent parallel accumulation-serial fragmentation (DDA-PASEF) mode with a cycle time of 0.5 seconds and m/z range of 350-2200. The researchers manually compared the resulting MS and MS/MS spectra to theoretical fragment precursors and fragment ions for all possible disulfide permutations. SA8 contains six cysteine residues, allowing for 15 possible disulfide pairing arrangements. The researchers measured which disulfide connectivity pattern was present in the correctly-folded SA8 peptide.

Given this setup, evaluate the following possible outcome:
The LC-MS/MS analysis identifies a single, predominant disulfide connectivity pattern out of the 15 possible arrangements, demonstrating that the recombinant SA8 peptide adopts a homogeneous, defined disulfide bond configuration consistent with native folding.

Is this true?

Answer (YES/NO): YES